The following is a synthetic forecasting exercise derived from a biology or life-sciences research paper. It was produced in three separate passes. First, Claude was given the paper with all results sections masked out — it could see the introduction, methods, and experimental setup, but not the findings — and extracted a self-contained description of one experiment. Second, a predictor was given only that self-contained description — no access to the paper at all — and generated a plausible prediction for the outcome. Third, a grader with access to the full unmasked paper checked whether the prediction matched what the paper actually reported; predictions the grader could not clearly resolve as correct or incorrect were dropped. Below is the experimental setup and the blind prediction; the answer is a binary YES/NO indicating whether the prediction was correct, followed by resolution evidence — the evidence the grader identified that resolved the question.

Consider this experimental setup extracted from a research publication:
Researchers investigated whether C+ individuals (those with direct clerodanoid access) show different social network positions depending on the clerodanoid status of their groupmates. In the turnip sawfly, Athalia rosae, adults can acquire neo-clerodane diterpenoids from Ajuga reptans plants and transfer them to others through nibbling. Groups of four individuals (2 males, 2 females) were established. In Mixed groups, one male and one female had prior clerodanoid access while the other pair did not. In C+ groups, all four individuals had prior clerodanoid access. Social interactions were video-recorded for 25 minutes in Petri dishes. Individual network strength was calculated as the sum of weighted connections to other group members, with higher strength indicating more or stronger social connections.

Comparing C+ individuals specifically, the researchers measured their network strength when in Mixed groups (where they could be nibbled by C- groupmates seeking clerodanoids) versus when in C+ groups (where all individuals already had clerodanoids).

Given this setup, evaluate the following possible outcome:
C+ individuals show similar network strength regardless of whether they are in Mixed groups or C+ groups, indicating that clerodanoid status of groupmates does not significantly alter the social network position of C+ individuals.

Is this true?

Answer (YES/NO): YES